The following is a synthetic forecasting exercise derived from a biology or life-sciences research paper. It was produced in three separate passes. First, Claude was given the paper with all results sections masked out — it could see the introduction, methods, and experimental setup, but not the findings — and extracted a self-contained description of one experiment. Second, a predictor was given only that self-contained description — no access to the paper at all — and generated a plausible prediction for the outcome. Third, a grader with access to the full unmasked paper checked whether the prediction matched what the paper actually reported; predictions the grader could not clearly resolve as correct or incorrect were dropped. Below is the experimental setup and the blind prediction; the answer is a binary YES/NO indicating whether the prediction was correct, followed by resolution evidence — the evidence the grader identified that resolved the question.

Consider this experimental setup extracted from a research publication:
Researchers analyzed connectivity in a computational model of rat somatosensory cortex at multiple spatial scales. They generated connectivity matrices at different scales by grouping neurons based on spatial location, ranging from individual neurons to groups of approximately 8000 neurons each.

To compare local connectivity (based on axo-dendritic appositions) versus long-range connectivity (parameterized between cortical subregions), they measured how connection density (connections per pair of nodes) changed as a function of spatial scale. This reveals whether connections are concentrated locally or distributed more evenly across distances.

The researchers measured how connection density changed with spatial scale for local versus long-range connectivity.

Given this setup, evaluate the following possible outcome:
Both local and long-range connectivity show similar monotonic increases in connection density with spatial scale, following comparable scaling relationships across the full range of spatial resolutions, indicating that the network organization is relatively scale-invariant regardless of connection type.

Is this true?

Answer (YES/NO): NO